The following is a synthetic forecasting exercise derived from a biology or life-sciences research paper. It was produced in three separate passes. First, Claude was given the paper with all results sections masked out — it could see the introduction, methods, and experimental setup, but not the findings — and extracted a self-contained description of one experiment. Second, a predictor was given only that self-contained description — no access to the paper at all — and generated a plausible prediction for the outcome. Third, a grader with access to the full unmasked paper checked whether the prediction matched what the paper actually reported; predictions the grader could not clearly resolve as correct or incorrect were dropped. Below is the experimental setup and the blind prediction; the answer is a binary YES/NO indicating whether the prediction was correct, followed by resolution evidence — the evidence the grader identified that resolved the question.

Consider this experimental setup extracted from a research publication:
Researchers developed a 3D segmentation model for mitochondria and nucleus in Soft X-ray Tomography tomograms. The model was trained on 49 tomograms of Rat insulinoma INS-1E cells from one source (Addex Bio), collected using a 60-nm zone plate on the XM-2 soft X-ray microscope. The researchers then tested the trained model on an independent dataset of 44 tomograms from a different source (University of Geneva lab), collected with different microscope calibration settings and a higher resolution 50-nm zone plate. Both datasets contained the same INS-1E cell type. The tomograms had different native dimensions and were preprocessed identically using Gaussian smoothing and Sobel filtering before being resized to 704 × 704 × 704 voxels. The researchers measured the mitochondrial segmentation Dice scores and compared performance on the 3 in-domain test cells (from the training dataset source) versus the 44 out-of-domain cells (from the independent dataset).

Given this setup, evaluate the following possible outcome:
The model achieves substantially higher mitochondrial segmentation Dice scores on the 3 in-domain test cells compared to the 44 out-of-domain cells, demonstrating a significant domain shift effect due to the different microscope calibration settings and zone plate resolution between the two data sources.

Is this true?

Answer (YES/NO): YES